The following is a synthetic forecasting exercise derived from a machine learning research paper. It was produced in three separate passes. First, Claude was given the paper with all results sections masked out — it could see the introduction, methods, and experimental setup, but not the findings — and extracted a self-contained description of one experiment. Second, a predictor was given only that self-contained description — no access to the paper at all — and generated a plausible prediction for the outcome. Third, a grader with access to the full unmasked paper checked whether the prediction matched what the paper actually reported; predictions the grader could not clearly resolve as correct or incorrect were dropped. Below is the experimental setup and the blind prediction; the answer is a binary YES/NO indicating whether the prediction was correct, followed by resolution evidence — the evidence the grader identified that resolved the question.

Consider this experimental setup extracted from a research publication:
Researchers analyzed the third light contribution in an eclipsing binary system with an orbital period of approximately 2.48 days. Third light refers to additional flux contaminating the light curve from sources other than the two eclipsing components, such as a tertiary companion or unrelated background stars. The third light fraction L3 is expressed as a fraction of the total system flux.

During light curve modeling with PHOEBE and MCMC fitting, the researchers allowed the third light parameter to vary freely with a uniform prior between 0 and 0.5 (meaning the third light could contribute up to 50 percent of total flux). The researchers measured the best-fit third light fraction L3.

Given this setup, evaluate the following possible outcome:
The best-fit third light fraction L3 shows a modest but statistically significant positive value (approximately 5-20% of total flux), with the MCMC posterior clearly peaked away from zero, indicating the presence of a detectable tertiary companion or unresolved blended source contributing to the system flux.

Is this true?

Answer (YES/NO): NO